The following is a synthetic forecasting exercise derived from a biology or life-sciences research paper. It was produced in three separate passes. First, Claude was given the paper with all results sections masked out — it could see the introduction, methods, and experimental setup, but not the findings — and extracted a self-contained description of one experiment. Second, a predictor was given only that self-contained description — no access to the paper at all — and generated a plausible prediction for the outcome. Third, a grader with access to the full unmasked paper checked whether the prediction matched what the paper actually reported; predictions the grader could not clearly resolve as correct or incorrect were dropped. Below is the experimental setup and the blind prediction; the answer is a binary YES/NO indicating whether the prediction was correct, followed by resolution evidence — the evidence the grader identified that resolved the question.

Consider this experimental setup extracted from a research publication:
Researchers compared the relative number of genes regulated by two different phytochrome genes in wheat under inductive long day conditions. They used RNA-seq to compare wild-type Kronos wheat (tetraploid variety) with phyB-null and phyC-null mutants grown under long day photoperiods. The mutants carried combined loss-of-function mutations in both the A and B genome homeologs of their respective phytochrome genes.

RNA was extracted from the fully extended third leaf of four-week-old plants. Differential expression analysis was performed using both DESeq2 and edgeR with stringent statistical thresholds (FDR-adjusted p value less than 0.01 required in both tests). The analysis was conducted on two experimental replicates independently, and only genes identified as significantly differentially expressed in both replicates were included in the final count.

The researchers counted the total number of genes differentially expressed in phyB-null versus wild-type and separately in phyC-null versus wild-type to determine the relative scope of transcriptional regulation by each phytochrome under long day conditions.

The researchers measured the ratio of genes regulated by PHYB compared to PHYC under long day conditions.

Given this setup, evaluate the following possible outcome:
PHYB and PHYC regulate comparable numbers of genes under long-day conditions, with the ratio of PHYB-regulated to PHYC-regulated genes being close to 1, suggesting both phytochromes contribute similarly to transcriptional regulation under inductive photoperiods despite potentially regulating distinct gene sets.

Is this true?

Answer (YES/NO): NO